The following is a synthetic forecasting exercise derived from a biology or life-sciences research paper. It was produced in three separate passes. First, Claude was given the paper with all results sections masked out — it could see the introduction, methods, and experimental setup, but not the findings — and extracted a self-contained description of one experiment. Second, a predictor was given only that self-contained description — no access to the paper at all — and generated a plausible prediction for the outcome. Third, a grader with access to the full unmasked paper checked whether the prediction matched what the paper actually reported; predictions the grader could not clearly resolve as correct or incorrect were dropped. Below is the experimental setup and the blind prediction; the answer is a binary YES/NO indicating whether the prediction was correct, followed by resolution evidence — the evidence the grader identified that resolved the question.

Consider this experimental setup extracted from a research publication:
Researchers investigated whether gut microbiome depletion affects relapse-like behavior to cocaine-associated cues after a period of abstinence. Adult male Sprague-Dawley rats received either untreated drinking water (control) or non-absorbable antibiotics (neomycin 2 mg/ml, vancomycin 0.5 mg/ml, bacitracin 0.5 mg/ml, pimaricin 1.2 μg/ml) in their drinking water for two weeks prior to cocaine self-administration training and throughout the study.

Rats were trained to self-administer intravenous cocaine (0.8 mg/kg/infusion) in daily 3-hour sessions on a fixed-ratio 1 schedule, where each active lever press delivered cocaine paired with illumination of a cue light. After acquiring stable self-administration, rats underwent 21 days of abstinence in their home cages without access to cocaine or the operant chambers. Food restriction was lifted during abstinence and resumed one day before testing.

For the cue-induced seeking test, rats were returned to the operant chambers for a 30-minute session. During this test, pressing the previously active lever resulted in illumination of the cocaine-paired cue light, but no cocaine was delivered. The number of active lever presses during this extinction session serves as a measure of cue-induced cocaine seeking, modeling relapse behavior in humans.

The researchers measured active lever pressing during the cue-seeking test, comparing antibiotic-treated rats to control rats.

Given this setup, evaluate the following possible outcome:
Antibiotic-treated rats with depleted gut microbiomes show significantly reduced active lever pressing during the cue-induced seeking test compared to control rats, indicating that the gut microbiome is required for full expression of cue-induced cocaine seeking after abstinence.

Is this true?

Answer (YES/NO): NO